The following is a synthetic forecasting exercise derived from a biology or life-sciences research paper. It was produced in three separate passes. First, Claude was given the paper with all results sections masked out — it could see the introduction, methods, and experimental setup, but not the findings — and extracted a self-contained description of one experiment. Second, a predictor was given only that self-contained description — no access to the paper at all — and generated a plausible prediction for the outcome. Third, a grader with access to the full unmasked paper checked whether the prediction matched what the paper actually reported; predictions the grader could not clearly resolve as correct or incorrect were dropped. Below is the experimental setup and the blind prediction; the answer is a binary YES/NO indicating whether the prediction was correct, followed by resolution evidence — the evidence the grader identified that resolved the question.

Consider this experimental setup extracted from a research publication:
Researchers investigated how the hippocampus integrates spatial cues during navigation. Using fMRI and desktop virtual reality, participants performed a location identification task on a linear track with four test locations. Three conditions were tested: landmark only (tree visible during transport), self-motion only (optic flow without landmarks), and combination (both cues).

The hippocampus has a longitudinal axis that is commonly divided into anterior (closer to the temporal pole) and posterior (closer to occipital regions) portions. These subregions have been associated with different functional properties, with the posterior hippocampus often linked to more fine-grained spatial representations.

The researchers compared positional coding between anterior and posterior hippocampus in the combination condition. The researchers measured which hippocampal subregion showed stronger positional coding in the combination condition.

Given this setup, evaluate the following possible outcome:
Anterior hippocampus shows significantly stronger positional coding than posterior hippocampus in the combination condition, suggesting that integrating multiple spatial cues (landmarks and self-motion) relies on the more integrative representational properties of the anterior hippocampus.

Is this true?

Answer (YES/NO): NO